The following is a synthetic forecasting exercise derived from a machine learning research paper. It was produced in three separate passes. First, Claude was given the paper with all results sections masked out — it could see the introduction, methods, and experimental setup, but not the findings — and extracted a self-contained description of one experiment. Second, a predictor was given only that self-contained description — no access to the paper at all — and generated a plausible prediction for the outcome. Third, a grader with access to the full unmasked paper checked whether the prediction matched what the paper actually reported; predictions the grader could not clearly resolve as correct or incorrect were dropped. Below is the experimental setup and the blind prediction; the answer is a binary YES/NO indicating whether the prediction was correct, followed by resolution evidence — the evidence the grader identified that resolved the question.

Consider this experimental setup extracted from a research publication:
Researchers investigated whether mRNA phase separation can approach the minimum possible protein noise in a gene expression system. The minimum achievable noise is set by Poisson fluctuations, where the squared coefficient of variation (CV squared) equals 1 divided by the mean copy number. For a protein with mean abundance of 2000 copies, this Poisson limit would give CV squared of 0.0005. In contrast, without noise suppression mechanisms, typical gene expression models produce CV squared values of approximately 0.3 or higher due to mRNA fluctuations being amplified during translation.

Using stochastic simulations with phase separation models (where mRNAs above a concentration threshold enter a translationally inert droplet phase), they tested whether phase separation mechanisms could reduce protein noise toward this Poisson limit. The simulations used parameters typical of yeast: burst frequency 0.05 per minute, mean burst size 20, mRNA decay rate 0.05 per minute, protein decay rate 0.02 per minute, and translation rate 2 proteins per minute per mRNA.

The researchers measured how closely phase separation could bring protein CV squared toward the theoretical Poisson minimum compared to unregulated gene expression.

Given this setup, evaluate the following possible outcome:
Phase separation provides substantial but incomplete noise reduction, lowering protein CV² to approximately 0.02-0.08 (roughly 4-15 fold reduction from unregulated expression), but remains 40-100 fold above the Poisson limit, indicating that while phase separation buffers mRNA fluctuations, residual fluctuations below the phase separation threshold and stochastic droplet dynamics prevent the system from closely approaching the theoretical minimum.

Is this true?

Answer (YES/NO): NO